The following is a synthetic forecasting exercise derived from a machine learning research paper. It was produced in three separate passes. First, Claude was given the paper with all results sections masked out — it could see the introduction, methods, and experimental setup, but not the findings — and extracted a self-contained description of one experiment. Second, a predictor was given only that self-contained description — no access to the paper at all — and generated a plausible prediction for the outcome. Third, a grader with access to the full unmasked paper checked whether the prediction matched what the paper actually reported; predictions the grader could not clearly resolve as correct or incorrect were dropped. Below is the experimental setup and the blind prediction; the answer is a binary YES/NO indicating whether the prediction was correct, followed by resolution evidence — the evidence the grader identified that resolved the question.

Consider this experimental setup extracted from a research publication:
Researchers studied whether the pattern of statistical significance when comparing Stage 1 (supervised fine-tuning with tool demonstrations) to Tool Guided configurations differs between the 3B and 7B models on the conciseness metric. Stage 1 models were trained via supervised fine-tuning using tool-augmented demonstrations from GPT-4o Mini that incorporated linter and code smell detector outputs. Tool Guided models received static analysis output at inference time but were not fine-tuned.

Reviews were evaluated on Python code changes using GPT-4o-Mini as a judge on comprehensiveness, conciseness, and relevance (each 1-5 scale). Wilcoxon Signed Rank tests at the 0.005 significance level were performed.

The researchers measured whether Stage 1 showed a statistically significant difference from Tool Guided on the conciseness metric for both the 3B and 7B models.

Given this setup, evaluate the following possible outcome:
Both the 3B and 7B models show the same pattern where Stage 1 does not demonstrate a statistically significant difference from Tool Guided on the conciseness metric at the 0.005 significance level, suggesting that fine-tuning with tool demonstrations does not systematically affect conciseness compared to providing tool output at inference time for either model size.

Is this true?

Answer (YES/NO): NO